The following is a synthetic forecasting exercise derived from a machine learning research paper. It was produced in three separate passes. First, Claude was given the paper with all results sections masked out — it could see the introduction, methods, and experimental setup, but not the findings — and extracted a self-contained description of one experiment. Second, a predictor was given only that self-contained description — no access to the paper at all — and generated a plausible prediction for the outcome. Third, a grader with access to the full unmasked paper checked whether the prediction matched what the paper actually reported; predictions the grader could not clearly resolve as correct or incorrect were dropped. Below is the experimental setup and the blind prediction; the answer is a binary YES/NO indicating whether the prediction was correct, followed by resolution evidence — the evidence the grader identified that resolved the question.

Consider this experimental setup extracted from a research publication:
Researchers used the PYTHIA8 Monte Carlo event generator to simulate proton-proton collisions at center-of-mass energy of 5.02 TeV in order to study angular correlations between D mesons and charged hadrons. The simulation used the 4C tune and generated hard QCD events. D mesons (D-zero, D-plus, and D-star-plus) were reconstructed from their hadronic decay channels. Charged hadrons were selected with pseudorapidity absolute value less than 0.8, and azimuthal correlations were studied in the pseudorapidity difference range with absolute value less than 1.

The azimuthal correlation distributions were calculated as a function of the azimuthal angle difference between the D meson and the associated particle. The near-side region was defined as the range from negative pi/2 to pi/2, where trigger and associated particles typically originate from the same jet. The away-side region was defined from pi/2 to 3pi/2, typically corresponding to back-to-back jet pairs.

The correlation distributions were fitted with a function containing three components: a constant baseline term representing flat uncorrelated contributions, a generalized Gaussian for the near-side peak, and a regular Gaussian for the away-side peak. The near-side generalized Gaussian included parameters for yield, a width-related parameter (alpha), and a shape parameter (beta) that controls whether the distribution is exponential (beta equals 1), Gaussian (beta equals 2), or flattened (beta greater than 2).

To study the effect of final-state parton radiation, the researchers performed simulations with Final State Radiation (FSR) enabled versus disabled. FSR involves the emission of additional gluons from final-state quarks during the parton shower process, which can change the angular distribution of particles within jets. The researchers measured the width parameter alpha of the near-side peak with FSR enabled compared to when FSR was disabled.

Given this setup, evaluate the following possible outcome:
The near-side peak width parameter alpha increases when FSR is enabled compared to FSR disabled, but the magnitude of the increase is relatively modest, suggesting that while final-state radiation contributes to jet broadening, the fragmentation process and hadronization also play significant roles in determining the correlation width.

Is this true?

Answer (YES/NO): NO